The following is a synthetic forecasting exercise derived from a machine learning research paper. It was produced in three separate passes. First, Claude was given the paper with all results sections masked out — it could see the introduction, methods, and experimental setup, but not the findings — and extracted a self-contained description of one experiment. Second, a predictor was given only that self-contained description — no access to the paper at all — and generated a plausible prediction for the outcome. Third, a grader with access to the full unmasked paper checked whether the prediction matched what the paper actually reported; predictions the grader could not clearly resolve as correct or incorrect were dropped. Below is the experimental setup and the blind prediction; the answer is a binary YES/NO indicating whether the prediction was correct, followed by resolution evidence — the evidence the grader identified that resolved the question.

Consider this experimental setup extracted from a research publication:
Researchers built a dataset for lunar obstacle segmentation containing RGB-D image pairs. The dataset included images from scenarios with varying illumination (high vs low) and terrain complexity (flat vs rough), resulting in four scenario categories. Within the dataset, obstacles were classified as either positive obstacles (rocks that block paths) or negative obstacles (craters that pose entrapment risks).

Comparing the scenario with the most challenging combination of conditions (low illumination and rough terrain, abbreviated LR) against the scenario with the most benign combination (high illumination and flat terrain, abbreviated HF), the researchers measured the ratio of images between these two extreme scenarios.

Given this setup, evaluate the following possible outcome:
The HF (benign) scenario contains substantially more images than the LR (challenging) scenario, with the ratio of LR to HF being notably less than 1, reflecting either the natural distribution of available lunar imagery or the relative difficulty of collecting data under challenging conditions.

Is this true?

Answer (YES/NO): NO